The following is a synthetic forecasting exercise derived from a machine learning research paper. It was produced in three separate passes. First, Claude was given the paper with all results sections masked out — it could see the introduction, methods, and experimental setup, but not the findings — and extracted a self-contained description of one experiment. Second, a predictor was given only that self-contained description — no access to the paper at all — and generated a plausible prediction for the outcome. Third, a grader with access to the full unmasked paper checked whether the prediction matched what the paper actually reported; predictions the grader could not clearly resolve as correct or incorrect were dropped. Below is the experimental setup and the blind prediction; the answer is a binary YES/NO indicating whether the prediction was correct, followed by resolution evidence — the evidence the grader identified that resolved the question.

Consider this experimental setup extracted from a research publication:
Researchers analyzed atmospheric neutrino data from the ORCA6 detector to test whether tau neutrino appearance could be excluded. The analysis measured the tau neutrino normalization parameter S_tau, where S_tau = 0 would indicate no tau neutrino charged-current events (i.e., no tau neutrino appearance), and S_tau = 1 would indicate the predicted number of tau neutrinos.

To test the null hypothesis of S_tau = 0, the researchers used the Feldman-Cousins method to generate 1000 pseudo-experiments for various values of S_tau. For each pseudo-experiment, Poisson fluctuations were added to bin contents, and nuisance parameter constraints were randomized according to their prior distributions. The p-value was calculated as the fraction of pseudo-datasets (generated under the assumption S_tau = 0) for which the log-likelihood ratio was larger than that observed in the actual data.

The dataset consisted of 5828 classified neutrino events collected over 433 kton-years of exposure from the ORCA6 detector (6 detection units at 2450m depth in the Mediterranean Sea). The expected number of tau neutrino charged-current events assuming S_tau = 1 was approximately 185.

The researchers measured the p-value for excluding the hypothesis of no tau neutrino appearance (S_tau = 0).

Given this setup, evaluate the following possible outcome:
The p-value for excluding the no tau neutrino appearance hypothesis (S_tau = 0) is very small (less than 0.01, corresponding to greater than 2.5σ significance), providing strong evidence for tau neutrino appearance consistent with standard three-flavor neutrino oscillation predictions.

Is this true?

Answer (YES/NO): NO